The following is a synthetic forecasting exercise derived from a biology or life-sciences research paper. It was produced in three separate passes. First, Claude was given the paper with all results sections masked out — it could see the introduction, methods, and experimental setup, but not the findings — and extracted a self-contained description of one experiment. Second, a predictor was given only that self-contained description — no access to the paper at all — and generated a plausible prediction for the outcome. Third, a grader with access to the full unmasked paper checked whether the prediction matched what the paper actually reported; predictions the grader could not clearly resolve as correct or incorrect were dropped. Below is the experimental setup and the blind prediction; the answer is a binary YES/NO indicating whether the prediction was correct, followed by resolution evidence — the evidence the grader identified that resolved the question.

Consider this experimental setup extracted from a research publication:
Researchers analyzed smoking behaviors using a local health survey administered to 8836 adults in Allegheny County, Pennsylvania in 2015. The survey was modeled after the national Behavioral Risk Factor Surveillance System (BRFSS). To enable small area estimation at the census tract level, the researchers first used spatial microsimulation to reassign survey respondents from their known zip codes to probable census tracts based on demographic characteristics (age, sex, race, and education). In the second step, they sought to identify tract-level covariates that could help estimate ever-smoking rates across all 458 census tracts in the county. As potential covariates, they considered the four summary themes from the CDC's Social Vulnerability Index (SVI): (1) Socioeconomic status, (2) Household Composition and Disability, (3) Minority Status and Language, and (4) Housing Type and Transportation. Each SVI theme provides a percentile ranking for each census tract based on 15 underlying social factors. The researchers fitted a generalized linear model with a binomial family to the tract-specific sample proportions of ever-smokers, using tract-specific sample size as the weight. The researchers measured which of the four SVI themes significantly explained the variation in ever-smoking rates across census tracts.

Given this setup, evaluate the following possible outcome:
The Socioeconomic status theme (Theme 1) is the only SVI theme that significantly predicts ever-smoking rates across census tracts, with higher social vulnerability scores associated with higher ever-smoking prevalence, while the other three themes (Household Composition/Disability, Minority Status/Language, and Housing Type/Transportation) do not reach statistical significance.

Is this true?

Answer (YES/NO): NO